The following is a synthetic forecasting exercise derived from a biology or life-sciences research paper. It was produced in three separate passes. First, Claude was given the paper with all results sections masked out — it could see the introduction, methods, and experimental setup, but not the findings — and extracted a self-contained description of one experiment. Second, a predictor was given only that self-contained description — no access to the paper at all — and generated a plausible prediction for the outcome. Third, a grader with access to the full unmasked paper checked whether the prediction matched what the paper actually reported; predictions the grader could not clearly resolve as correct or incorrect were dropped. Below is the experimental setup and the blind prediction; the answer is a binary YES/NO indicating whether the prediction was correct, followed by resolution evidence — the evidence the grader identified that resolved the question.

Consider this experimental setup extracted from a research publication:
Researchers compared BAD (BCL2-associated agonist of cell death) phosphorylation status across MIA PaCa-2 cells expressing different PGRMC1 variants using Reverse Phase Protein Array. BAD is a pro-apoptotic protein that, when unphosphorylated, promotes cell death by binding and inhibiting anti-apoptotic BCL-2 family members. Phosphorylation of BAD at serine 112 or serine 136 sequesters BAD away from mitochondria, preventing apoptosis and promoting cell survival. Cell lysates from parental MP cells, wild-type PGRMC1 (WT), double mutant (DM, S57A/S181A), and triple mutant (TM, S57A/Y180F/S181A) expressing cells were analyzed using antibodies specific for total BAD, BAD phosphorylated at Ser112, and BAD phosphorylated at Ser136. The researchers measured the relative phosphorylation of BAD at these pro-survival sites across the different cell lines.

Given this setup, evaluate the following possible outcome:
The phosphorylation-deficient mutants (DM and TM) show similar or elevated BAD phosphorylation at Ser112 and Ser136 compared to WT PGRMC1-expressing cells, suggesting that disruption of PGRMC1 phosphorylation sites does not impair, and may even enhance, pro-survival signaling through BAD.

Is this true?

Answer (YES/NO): NO